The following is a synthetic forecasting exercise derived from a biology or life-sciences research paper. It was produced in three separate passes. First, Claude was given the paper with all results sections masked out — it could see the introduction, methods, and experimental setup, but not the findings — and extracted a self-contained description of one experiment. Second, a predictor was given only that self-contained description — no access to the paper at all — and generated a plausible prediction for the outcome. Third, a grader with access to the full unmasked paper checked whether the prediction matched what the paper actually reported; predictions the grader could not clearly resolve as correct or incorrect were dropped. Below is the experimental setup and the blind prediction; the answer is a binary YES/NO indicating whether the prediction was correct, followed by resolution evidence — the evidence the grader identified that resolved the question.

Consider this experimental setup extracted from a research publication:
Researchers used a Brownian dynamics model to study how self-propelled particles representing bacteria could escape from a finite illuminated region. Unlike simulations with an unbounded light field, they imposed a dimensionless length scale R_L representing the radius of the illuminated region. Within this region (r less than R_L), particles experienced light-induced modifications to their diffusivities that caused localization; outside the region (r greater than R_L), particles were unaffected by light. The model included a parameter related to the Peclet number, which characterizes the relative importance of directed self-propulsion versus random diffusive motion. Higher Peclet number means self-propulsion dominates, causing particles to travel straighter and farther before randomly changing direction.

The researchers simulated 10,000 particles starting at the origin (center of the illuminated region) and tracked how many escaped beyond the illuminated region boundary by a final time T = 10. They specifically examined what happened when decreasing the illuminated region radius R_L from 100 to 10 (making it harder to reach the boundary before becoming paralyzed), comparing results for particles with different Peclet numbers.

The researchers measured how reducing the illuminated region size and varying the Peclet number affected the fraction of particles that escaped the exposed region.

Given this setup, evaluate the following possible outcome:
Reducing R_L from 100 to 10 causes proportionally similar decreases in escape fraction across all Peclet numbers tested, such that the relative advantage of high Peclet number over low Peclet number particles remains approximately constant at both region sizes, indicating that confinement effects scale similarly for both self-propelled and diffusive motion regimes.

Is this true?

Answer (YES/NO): NO